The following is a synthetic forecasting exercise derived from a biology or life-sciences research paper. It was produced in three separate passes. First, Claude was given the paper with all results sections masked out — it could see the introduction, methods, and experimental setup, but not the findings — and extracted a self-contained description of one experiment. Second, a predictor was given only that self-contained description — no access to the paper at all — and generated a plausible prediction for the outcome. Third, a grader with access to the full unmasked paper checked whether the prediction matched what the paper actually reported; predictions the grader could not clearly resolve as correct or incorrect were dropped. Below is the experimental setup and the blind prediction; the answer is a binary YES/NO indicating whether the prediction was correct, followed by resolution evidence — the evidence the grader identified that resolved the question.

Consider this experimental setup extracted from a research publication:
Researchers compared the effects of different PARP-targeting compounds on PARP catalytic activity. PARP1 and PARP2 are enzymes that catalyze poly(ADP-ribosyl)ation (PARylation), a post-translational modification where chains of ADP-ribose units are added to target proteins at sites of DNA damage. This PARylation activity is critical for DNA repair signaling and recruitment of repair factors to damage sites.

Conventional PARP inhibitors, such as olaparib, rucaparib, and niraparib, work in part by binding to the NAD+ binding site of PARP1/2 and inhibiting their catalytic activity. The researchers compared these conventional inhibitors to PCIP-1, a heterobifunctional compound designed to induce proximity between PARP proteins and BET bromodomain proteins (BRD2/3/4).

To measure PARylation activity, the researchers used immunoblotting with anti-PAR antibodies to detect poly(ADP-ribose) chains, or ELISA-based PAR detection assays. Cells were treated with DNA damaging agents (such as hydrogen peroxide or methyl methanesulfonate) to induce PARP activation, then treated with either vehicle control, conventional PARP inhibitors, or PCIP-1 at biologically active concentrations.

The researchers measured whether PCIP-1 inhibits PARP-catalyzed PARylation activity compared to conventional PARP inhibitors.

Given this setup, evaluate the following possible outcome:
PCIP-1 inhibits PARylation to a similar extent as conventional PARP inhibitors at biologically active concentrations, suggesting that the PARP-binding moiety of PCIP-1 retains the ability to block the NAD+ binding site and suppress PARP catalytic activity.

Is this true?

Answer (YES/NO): NO